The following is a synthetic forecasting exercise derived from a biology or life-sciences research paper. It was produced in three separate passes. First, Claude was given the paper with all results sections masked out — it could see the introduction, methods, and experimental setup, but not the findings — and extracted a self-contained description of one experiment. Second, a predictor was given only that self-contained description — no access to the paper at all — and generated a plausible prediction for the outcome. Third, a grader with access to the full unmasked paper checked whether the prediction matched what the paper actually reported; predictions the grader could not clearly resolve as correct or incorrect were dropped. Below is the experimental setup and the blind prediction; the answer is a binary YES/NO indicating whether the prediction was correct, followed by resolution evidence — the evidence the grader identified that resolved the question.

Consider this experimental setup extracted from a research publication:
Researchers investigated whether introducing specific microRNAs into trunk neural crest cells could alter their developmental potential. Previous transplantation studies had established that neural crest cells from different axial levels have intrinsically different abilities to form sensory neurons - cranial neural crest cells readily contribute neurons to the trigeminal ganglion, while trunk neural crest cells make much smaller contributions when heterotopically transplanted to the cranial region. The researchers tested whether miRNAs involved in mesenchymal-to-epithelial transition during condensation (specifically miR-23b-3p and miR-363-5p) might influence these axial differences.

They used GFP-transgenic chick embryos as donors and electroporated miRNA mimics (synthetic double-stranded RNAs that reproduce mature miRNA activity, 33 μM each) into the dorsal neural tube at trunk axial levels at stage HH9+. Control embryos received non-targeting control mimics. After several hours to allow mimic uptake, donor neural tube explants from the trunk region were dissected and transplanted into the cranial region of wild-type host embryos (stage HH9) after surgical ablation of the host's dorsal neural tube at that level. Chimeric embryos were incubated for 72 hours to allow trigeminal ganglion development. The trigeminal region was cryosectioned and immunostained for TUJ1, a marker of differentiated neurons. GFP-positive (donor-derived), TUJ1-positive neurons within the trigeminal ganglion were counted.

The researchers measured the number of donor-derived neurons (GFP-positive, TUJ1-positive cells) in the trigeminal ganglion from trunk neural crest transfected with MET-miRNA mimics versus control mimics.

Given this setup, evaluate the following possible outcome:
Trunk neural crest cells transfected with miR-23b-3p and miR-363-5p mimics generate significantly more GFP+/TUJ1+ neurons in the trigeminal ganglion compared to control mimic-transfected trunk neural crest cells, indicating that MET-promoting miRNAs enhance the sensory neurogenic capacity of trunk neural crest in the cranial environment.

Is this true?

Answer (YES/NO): YES